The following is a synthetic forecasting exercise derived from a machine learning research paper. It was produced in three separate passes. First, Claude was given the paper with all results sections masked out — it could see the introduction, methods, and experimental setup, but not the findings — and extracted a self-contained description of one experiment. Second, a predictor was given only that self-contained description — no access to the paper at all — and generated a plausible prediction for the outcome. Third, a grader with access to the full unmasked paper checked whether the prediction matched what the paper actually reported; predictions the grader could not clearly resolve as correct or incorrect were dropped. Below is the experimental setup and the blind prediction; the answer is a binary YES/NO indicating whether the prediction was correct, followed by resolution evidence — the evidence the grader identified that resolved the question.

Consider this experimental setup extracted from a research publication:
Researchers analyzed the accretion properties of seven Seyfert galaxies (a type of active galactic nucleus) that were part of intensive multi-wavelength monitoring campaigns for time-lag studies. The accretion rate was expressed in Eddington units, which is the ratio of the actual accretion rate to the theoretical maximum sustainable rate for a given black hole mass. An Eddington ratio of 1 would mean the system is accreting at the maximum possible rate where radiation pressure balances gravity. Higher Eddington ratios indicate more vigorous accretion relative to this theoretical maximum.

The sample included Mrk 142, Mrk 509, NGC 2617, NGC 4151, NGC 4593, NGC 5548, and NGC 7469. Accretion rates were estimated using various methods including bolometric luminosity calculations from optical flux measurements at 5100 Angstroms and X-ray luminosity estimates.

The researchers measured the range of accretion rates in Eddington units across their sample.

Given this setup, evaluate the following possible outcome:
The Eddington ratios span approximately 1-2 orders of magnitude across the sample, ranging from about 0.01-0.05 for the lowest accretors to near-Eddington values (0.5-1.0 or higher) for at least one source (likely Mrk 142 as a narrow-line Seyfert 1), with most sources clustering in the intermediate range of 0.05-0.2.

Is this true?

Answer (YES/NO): NO